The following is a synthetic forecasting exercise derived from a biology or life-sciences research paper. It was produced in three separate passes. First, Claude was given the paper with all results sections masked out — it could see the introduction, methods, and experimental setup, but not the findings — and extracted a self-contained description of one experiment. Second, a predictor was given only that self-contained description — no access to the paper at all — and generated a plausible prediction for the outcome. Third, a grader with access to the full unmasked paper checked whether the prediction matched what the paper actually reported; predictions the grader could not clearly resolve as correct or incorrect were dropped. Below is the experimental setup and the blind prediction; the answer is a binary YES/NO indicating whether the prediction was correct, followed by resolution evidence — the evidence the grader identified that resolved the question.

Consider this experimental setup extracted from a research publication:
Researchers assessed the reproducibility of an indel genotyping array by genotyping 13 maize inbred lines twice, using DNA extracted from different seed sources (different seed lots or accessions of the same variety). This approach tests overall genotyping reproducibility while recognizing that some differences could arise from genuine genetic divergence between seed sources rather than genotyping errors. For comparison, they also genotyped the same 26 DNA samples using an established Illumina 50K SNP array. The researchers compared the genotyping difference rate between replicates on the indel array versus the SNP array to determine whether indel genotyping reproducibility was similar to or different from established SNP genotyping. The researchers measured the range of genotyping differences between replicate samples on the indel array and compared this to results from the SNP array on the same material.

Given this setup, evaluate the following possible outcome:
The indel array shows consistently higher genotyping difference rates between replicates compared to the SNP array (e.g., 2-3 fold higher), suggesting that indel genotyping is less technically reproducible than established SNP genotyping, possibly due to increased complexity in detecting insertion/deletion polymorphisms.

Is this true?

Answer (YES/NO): NO